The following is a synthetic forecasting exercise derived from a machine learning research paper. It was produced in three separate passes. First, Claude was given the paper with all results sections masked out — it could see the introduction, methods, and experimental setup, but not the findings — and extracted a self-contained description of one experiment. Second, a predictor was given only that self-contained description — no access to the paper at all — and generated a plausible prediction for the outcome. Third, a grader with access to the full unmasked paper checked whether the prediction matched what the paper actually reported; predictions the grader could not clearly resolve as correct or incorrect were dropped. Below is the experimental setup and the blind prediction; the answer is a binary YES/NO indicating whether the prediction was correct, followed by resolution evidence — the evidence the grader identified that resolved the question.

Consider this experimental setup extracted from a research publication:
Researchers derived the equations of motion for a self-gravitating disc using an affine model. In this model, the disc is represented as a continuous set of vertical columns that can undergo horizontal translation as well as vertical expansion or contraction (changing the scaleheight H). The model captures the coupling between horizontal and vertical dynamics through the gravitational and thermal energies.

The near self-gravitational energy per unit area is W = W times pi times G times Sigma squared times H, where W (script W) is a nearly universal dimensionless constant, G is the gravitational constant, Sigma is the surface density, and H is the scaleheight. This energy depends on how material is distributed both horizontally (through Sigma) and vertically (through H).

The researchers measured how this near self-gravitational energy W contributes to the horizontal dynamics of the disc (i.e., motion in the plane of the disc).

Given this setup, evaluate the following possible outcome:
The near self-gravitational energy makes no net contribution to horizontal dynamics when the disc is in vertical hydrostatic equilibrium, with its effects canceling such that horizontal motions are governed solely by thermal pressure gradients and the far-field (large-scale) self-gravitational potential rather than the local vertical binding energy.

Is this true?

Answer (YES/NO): NO